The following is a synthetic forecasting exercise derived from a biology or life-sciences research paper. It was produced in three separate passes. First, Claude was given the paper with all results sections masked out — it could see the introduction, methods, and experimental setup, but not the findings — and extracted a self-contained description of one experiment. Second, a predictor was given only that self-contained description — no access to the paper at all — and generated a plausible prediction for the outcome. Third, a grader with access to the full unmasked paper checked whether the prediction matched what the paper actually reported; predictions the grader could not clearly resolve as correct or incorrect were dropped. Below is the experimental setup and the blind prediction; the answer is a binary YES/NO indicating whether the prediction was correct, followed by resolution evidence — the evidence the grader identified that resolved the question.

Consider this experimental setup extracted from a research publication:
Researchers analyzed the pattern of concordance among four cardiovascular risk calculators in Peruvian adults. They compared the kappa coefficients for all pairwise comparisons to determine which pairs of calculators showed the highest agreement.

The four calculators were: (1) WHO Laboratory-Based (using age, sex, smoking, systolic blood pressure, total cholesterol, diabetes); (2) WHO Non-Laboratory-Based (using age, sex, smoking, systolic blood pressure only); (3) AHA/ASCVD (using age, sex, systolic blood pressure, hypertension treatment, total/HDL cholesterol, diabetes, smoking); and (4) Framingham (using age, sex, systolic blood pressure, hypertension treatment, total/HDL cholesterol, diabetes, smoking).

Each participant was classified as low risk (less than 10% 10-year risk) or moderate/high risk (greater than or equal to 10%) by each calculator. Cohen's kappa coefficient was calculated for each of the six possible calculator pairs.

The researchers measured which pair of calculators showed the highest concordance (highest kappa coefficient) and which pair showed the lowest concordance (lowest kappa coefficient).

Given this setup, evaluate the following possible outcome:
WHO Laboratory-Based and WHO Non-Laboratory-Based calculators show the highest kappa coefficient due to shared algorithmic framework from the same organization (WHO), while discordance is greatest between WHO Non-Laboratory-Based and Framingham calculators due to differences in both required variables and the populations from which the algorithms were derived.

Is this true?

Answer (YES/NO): NO